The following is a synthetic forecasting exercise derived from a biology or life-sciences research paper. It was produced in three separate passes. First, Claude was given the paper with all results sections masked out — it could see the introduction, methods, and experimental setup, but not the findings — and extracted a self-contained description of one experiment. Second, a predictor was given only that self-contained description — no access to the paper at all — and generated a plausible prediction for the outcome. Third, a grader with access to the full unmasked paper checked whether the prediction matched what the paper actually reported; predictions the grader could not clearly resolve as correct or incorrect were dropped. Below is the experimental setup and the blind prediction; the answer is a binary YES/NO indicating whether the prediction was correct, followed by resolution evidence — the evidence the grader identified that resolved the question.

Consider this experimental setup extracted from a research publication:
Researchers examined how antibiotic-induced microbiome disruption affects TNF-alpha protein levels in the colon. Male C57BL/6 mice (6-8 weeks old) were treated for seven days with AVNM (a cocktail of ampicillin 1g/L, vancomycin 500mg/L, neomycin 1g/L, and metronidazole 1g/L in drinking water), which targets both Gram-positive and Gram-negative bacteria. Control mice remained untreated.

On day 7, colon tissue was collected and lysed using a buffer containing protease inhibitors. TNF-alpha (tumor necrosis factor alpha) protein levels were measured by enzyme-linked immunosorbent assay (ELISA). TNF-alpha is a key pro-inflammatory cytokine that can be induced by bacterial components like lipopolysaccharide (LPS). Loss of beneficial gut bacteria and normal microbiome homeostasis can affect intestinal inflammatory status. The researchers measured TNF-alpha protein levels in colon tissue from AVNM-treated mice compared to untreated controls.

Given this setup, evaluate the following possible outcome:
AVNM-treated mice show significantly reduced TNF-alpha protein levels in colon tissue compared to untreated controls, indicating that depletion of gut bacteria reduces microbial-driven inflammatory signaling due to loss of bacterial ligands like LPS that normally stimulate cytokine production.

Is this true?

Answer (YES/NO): NO